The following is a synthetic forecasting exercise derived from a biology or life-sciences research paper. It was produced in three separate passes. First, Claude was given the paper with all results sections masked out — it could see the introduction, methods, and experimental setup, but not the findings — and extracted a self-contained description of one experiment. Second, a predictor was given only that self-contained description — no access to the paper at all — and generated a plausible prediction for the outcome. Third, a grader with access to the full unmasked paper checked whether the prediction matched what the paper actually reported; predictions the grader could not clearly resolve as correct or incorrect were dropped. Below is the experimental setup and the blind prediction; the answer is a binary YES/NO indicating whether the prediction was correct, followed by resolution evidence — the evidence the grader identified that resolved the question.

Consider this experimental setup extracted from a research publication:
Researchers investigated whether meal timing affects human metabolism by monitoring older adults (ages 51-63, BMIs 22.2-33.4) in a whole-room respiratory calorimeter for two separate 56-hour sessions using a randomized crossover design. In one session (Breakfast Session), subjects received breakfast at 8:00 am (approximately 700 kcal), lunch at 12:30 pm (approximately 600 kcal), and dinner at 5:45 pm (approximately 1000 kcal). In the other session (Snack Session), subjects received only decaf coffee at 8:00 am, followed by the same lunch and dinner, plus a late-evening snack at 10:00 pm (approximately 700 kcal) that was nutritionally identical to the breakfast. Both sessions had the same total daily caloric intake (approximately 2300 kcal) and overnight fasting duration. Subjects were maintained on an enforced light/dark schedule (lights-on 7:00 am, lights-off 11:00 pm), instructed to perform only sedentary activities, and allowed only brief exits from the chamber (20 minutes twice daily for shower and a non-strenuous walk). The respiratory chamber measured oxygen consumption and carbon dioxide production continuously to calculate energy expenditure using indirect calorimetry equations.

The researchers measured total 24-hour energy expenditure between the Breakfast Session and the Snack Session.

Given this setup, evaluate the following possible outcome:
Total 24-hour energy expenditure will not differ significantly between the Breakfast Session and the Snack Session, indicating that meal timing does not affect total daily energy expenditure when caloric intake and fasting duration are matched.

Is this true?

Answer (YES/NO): YES